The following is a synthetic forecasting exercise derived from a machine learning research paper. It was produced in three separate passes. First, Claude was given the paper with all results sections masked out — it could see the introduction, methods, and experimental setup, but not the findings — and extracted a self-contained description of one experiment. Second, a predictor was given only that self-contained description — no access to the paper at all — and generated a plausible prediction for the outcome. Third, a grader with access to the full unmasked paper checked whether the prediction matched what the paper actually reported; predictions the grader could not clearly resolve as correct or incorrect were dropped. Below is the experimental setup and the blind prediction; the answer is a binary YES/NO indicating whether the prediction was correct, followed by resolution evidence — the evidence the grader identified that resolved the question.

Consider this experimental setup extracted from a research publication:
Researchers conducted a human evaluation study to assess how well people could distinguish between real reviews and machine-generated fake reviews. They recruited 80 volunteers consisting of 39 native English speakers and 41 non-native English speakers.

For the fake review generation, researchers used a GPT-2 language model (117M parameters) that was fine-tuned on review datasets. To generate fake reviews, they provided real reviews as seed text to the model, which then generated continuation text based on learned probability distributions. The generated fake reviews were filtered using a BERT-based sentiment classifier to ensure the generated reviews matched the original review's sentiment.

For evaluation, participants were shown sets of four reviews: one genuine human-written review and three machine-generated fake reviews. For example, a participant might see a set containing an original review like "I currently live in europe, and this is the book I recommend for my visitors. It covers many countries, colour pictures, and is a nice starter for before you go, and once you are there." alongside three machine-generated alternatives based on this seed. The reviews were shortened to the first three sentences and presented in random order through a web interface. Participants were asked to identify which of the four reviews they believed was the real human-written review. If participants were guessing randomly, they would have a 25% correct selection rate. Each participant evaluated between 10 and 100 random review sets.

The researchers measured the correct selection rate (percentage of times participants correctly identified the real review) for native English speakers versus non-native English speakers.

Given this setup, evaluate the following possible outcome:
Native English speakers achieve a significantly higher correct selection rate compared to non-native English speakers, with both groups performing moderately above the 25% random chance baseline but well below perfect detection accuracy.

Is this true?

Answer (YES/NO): NO